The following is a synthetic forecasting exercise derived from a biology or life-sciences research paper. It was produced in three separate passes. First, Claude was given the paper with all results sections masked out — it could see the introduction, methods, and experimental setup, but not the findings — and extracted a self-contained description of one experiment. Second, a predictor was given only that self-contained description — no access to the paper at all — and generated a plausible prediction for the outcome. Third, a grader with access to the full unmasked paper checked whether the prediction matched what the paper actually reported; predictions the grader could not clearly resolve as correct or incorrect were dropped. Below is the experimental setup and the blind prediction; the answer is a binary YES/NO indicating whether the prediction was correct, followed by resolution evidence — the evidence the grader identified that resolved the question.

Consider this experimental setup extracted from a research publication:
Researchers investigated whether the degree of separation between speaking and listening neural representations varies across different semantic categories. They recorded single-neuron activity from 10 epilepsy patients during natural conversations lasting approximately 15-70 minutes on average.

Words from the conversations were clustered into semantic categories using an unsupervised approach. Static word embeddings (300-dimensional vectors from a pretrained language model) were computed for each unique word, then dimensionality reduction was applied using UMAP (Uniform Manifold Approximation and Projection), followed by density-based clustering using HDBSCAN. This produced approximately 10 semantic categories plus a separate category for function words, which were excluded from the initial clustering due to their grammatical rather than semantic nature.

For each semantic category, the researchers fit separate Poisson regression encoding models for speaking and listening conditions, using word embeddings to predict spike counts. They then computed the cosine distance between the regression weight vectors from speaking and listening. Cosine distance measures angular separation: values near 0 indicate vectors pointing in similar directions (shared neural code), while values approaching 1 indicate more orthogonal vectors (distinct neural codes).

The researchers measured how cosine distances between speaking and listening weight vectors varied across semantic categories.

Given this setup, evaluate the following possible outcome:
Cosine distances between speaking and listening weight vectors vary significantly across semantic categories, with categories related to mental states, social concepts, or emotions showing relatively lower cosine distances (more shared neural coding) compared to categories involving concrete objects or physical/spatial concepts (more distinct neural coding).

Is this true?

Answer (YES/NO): NO